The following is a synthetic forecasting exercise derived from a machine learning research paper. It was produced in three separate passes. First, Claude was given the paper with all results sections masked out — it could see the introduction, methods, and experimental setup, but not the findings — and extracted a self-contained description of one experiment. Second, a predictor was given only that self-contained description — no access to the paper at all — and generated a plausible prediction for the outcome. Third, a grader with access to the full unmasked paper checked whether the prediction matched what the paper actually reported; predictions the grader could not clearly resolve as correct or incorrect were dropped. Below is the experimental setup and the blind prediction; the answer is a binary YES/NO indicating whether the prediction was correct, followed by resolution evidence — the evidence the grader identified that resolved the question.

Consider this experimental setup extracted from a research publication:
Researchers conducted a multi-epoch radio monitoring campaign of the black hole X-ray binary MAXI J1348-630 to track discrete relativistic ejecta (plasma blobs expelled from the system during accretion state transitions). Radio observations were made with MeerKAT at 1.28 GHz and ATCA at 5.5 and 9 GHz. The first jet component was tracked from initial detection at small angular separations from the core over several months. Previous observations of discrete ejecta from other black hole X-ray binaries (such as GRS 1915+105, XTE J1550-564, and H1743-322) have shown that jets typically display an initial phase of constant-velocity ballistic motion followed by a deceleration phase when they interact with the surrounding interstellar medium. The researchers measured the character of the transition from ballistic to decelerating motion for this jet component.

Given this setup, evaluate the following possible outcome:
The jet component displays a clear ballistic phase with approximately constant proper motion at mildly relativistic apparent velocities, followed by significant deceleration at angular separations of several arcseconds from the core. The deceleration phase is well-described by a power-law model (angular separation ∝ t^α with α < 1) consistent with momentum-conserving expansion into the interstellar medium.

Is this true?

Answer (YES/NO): NO